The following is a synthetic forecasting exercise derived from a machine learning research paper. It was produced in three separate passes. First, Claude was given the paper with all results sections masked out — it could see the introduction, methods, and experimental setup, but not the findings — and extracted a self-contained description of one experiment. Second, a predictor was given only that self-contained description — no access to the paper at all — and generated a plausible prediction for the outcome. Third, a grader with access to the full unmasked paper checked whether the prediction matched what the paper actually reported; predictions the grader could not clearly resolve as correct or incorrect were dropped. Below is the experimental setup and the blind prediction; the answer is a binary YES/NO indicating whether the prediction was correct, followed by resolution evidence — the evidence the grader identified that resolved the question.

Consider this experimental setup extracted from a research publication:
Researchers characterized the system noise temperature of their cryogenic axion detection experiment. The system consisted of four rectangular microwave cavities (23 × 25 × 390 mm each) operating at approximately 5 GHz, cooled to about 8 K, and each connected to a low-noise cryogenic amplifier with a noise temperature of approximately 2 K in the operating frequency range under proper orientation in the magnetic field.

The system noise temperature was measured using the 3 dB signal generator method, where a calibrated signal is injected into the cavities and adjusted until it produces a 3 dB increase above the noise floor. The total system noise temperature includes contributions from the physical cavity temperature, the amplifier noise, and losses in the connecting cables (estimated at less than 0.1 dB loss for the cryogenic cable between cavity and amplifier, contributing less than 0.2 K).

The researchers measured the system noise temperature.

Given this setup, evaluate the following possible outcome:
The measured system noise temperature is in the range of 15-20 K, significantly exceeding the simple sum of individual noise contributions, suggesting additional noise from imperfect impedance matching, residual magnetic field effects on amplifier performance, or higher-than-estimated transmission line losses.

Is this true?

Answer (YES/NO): NO